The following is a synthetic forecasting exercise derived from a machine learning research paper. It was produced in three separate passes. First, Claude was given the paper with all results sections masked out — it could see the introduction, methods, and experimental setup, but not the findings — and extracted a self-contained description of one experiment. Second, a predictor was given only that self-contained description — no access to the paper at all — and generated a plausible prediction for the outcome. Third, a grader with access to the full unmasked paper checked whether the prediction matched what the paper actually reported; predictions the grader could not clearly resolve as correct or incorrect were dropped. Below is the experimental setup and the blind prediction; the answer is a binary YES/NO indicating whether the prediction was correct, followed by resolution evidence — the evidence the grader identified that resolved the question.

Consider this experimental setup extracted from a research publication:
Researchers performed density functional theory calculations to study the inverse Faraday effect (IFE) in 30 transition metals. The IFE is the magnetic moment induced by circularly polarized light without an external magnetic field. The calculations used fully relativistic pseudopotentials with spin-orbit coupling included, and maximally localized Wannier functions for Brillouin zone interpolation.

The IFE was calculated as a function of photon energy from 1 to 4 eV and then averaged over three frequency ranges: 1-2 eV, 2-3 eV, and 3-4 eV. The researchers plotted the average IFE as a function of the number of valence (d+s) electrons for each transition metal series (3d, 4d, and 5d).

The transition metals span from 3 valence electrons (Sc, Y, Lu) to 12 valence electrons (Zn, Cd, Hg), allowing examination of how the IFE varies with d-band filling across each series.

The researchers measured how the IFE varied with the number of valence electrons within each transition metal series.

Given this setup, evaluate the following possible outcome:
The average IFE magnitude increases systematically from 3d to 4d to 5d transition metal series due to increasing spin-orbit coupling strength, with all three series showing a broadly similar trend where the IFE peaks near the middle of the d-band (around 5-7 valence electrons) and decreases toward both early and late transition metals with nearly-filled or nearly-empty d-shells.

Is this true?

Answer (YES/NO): NO